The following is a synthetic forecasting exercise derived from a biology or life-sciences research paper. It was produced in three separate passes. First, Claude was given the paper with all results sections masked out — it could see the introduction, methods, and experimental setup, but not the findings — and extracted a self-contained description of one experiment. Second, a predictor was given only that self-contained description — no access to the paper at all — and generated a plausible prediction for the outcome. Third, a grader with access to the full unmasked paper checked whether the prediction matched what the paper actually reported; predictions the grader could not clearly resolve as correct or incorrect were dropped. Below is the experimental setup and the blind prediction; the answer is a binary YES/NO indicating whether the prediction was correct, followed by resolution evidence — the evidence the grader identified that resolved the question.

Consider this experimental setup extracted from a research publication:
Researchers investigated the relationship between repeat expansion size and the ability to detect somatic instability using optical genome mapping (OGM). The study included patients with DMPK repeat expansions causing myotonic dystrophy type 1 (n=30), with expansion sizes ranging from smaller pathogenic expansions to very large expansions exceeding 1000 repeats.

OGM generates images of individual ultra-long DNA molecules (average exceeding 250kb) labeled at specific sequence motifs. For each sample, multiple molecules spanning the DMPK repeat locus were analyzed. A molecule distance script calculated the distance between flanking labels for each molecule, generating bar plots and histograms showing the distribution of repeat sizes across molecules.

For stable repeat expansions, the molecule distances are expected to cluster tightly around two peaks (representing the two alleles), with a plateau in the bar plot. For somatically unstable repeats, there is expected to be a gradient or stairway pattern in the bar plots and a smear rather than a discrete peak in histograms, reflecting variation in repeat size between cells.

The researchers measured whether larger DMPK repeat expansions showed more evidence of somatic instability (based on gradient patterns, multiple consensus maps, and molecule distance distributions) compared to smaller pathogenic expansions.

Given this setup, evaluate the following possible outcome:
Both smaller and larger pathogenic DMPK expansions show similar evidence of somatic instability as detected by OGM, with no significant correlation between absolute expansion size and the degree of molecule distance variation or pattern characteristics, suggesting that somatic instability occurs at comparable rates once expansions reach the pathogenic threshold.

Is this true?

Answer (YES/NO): NO